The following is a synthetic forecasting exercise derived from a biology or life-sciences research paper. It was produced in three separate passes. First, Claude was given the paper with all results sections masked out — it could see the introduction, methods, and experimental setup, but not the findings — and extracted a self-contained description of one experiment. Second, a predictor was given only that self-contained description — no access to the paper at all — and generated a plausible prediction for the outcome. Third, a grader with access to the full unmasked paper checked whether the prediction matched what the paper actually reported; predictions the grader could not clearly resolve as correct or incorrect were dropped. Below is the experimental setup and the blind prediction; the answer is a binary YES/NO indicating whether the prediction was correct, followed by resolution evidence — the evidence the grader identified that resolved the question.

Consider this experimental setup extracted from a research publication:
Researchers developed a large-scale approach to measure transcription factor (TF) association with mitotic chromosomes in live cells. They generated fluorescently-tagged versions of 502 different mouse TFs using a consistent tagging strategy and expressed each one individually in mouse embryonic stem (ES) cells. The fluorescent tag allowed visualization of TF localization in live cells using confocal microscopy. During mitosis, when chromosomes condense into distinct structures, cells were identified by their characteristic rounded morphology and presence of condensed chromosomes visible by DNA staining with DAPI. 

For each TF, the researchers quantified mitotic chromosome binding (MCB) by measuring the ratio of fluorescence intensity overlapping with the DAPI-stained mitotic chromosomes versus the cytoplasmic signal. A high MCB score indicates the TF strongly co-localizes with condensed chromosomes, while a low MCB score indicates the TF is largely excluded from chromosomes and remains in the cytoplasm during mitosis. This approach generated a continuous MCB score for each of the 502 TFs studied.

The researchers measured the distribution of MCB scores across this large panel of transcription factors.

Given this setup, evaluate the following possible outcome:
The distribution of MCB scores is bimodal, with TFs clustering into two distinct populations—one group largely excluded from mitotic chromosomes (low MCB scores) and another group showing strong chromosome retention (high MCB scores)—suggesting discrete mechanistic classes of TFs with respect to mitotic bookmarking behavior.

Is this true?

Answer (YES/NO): NO